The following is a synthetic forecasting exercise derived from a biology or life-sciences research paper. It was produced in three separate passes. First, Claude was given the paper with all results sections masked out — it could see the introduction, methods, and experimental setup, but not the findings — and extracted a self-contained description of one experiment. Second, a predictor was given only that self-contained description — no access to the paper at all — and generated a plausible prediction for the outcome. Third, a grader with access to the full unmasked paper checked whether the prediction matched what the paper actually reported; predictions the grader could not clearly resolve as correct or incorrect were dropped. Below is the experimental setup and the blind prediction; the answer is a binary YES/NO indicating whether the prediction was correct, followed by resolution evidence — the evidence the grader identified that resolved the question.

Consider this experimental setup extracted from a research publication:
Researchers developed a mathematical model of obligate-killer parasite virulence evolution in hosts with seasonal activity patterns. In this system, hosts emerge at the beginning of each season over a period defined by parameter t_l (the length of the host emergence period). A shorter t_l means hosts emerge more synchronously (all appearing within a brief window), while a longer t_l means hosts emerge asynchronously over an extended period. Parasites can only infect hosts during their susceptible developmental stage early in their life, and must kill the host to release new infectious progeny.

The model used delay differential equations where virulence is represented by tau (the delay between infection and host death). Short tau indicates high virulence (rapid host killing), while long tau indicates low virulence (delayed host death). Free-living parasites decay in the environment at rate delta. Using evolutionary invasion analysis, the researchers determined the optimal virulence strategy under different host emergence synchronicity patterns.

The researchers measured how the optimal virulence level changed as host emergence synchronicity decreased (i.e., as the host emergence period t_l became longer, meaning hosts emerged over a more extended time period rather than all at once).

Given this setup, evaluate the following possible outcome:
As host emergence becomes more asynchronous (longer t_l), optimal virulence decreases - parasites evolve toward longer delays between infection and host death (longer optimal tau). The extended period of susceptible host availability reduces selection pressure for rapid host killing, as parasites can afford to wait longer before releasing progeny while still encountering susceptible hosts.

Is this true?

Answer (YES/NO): NO